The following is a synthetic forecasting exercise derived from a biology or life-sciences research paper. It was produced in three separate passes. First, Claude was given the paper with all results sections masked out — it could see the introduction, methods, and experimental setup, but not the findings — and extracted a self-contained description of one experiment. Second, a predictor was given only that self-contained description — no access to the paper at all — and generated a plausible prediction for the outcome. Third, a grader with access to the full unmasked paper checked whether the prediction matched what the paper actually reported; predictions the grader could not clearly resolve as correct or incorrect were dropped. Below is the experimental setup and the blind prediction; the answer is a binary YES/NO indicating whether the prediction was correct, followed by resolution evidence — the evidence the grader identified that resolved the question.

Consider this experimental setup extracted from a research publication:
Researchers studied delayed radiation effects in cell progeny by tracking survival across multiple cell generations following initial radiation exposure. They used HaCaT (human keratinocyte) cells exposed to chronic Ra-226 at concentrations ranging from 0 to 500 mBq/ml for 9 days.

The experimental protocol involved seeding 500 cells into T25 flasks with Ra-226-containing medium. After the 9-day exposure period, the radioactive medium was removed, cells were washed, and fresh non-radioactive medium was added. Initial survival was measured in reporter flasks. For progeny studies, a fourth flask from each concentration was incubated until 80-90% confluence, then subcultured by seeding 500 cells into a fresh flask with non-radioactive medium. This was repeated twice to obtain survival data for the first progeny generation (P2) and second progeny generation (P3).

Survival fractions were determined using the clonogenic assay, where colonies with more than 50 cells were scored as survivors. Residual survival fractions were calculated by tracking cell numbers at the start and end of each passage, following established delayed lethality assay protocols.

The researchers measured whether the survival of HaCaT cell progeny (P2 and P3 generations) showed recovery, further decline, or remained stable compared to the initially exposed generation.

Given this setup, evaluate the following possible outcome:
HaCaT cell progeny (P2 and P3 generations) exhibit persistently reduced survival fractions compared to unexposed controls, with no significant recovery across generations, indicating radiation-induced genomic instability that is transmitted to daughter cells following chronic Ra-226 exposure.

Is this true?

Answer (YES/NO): NO